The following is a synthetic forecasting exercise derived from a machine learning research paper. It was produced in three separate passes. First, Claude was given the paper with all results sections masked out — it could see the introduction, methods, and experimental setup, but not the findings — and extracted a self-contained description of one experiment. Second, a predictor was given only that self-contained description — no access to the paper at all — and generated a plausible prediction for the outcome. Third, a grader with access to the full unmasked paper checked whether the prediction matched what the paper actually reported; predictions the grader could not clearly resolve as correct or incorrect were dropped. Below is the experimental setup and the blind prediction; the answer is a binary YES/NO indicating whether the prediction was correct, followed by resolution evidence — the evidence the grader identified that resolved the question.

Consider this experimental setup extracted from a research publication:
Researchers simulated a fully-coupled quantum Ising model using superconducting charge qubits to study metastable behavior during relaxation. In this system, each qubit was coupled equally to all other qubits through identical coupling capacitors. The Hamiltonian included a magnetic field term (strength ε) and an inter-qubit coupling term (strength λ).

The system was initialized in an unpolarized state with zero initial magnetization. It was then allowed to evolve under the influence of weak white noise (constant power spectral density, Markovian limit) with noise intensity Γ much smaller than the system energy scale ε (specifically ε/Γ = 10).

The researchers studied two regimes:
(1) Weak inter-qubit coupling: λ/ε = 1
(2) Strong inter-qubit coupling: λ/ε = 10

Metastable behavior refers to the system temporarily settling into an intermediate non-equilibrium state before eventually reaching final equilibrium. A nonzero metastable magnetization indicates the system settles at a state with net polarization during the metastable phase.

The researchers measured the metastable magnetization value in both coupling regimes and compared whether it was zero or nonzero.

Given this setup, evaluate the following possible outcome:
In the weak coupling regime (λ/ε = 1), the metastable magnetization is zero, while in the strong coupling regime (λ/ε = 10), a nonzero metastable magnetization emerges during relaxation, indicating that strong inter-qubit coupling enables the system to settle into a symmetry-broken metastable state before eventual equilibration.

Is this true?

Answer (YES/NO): YES